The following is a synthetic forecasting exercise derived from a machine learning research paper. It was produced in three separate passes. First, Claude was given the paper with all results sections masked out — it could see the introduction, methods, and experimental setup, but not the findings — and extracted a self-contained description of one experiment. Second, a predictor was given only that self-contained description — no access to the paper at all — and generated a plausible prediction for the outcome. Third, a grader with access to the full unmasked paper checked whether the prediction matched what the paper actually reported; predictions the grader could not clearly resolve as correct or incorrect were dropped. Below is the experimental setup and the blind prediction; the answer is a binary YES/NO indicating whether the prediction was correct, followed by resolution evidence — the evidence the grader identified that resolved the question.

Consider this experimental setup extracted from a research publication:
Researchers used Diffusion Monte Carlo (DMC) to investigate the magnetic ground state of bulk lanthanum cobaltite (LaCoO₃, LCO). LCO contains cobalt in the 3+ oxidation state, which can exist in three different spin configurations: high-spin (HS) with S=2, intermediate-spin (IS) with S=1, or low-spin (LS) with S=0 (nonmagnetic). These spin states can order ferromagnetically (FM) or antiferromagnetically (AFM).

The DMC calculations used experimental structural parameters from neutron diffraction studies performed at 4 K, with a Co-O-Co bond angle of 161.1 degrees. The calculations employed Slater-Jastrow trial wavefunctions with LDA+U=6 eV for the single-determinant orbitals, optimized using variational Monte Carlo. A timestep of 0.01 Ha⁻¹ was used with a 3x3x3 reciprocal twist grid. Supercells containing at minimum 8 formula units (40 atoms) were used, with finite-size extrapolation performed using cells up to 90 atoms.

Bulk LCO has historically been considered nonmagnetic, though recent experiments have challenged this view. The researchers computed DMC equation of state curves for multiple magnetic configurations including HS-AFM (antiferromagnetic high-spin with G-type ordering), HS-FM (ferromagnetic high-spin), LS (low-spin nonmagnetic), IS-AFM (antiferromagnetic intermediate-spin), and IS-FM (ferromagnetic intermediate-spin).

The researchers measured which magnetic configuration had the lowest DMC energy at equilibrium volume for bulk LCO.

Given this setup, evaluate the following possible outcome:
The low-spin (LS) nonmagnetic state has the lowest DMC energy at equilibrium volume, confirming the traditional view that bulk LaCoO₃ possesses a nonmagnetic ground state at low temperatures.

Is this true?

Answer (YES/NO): NO